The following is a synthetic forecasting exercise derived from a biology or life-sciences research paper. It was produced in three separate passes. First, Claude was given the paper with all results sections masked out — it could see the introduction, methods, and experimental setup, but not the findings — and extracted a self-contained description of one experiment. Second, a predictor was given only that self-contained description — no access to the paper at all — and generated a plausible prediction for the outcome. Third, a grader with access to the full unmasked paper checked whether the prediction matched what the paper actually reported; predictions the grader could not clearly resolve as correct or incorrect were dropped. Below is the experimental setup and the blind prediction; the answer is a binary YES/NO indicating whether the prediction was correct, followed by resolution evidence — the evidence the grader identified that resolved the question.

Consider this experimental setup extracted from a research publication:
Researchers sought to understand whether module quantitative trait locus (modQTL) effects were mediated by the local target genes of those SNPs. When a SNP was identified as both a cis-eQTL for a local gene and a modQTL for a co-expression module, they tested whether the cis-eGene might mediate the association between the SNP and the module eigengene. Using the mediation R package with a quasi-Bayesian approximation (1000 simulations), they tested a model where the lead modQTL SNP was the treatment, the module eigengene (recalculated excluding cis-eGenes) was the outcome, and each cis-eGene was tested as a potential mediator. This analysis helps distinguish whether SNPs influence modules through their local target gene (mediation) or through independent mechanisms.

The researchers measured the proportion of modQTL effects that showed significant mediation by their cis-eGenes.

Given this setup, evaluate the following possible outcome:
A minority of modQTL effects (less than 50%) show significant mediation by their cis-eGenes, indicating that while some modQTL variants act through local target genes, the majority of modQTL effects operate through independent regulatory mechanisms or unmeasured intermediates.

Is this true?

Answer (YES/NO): NO